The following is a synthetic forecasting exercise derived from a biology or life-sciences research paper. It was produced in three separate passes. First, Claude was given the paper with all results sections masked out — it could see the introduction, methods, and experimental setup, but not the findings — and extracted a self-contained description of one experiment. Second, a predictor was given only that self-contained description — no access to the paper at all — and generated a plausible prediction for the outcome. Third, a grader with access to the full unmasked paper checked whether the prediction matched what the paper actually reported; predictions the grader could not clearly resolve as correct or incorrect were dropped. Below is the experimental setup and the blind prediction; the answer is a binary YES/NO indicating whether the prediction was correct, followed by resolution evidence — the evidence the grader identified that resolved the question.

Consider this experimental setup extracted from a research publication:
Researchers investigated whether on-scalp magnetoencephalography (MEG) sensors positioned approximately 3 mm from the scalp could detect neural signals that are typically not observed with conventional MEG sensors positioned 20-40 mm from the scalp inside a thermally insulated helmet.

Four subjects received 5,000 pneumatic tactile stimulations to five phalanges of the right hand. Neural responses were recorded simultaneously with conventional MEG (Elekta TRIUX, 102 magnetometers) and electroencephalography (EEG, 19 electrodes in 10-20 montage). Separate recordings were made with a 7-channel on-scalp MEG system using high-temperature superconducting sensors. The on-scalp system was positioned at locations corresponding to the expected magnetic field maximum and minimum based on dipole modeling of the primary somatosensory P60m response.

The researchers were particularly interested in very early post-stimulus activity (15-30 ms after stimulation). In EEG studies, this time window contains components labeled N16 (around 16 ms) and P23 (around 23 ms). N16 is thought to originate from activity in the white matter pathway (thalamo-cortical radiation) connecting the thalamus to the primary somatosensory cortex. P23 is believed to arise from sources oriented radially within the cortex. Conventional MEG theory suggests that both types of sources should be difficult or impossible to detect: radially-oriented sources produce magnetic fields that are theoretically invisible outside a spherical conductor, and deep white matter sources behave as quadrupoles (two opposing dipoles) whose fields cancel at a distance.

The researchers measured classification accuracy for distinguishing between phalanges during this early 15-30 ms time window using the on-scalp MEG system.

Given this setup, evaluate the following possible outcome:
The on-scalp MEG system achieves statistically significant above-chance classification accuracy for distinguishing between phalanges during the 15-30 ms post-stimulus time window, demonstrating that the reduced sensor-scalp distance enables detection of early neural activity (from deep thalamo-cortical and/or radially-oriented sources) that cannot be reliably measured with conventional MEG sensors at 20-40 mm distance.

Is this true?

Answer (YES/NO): YES